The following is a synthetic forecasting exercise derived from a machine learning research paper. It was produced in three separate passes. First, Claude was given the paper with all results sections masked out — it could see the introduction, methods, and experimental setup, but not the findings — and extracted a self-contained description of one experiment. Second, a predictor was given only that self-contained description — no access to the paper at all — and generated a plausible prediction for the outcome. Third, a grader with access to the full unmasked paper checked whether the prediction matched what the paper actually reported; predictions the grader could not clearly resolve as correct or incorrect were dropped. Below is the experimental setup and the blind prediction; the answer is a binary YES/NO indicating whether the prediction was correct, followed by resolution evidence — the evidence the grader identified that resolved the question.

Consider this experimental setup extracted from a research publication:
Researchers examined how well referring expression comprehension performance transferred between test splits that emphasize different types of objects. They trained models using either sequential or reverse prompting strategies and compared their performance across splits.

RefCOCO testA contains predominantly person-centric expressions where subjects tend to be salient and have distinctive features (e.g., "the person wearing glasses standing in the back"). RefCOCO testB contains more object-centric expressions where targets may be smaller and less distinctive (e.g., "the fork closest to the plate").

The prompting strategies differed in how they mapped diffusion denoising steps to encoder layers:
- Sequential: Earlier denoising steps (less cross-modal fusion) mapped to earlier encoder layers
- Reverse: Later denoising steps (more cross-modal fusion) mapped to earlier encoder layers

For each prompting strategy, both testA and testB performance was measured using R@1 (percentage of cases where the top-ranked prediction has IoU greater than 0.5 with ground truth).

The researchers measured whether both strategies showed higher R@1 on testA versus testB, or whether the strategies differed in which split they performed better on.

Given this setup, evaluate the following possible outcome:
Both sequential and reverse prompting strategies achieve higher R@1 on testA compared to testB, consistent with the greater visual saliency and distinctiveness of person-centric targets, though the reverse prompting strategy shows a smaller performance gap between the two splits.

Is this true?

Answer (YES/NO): YES